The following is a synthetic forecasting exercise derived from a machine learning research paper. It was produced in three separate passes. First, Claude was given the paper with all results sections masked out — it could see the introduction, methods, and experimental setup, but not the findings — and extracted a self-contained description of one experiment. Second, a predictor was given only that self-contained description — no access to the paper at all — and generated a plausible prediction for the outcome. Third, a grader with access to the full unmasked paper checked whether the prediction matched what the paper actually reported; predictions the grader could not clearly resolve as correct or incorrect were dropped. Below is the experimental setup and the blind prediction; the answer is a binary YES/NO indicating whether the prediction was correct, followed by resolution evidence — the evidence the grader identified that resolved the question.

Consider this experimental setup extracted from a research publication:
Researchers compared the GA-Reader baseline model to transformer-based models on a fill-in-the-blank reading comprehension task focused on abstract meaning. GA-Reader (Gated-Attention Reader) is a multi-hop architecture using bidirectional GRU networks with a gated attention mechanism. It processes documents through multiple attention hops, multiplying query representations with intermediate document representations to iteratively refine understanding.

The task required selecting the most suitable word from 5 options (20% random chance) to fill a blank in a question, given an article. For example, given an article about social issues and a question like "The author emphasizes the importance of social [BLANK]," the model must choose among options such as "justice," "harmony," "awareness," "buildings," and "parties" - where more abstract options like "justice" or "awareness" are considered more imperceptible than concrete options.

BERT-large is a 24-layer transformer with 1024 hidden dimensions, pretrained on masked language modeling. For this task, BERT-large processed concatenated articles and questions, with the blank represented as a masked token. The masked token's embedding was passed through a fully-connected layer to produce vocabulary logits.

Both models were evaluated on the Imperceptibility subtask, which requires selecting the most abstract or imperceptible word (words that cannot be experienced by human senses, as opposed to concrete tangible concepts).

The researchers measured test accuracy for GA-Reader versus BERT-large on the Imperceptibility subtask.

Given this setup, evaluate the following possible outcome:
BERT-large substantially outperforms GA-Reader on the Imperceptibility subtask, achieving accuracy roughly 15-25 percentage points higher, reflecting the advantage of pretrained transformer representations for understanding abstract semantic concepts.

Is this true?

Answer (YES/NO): NO